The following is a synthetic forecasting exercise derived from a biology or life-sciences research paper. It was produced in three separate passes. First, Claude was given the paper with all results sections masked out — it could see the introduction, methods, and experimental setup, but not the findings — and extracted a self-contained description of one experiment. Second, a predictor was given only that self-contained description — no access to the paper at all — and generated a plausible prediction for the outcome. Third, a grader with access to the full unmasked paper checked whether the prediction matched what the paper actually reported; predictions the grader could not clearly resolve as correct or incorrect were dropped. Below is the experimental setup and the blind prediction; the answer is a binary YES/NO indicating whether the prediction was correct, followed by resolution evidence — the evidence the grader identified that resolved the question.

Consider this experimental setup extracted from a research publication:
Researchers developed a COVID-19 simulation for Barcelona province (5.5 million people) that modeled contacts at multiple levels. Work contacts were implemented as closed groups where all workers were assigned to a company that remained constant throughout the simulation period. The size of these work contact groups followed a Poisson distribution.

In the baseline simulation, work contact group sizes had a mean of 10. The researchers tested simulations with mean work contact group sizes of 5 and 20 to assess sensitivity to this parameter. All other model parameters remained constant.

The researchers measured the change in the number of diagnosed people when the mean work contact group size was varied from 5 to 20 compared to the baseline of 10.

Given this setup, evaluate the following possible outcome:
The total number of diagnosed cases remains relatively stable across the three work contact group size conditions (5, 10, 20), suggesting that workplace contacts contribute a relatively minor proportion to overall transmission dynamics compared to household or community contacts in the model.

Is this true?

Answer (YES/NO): NO